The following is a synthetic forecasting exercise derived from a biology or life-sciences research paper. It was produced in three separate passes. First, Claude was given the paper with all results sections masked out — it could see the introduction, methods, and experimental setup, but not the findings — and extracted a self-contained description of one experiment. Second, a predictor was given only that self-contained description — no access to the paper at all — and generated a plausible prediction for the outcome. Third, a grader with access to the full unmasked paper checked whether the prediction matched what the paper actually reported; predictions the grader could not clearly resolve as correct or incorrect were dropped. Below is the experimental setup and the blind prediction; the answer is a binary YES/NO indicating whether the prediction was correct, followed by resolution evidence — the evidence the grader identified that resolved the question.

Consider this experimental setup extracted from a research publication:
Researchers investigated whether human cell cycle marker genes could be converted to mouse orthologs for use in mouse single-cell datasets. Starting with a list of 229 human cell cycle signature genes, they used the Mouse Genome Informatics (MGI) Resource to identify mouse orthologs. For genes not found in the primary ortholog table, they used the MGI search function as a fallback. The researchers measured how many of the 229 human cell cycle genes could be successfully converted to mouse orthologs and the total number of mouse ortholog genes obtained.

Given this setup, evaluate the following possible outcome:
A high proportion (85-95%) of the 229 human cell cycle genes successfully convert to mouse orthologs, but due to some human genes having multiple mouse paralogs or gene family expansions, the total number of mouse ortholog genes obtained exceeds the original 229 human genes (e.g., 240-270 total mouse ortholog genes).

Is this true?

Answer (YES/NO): NO